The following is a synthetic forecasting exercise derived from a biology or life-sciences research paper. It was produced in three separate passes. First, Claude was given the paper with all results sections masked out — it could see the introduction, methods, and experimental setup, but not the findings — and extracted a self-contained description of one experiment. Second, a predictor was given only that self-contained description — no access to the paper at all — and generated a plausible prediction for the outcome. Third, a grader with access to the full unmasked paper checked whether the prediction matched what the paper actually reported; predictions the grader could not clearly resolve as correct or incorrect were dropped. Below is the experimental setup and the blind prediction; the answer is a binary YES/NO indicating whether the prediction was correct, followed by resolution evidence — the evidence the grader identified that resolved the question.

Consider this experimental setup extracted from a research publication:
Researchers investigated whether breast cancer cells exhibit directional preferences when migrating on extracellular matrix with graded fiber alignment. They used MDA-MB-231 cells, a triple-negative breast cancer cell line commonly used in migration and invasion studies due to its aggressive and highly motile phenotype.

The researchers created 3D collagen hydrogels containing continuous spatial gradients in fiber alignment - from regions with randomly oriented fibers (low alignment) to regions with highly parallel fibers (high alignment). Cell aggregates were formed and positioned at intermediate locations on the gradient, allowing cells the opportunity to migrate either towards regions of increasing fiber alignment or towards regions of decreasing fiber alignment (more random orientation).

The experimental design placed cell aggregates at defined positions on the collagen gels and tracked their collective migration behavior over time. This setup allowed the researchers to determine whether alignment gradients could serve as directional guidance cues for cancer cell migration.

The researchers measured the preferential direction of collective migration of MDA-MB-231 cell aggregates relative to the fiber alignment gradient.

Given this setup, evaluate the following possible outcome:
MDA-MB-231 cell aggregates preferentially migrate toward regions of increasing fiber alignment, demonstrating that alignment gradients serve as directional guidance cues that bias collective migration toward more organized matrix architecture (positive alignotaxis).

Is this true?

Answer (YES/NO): YES